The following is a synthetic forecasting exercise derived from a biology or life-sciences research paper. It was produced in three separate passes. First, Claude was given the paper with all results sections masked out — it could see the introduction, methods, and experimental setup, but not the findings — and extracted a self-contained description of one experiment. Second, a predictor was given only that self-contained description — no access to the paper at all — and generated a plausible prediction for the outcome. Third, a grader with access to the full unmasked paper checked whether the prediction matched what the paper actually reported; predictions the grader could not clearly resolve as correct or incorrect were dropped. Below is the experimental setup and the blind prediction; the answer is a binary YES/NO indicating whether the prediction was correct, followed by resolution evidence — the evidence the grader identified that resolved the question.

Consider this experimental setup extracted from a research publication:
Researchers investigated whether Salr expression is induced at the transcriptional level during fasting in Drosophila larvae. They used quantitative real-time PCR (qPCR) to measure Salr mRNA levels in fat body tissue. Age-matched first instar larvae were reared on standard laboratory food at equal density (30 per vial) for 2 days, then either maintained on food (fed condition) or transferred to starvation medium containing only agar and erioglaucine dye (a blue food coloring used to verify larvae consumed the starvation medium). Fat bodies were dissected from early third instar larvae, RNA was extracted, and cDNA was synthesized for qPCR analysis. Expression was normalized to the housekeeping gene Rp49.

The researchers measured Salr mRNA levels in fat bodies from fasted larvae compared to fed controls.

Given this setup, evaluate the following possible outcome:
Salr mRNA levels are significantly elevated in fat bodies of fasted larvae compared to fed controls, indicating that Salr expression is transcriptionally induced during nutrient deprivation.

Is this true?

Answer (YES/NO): YES